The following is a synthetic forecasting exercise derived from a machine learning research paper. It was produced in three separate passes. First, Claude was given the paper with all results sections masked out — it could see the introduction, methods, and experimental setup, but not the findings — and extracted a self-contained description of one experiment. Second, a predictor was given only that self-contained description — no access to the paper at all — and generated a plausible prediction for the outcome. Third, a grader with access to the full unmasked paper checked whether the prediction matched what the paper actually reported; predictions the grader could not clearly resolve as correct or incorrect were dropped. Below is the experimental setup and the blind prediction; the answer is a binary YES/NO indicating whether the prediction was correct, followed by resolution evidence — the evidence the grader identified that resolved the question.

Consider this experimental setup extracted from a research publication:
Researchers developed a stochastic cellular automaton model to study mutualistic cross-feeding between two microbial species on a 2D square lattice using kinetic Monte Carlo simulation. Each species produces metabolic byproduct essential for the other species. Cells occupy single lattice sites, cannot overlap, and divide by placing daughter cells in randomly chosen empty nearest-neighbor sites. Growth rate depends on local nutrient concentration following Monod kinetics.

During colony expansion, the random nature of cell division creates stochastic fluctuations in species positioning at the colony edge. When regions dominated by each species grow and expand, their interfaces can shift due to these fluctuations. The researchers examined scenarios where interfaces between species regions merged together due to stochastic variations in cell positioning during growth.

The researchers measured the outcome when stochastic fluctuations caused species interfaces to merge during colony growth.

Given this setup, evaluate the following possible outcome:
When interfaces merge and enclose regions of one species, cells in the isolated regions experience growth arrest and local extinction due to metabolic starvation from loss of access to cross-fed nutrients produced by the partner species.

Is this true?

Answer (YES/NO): NO